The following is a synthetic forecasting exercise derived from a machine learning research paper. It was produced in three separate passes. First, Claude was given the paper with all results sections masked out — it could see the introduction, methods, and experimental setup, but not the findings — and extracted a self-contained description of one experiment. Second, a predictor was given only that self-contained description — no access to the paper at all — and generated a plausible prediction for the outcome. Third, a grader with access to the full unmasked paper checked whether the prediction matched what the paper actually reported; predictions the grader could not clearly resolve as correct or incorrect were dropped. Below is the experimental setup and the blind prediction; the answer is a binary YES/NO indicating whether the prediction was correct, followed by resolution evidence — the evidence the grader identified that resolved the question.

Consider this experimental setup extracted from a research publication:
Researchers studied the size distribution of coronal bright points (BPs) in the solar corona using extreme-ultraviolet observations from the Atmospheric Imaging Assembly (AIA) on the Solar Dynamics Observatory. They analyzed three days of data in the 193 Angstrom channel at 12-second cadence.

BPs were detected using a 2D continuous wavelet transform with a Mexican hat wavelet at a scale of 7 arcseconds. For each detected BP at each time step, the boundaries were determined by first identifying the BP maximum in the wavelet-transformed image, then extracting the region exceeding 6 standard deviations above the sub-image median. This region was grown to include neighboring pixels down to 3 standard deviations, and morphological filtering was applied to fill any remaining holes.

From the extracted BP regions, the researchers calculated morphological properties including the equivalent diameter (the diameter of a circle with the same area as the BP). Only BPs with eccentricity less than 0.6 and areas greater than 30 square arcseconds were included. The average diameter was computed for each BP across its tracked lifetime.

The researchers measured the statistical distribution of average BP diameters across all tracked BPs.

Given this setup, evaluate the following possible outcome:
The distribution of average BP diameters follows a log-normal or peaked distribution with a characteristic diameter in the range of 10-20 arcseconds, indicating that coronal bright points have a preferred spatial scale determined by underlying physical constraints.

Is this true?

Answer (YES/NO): NO